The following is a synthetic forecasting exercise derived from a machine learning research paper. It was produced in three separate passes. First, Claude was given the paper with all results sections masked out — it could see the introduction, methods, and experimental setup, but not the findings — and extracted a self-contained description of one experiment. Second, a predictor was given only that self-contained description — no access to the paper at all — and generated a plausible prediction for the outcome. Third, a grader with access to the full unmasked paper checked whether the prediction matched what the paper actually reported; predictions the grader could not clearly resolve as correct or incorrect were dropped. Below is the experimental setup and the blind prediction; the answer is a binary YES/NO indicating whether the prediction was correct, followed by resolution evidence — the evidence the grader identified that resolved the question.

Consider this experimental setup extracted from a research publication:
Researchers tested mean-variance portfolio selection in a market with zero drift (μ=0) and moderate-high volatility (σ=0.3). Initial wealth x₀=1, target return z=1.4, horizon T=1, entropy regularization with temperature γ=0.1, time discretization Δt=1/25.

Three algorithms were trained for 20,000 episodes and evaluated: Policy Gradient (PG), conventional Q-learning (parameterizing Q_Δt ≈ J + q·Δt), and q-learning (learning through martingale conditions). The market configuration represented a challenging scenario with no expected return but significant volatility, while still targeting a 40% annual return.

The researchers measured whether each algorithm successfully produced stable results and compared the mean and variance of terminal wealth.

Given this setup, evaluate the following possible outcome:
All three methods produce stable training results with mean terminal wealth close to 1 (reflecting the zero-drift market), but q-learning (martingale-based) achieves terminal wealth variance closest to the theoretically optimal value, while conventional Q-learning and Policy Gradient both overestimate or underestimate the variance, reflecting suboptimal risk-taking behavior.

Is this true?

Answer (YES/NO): NO